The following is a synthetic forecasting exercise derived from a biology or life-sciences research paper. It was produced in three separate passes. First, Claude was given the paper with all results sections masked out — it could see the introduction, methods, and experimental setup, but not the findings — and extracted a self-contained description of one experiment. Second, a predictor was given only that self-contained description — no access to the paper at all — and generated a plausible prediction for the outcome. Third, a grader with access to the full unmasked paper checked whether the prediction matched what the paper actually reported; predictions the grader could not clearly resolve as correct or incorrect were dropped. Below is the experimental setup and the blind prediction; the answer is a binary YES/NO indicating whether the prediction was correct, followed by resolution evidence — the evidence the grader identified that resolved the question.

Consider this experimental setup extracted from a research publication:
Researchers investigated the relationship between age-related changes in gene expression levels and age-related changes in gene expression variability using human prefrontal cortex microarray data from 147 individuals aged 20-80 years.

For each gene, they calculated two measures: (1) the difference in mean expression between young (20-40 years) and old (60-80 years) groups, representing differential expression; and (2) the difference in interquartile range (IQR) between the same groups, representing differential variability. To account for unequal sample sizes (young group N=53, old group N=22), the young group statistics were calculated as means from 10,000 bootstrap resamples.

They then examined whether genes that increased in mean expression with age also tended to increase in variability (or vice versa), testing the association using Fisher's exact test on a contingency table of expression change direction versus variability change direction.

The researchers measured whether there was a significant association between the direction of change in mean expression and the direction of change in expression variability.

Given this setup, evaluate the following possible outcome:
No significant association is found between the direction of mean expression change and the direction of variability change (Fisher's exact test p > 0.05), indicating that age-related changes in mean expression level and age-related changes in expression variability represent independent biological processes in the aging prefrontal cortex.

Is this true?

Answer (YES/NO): YES